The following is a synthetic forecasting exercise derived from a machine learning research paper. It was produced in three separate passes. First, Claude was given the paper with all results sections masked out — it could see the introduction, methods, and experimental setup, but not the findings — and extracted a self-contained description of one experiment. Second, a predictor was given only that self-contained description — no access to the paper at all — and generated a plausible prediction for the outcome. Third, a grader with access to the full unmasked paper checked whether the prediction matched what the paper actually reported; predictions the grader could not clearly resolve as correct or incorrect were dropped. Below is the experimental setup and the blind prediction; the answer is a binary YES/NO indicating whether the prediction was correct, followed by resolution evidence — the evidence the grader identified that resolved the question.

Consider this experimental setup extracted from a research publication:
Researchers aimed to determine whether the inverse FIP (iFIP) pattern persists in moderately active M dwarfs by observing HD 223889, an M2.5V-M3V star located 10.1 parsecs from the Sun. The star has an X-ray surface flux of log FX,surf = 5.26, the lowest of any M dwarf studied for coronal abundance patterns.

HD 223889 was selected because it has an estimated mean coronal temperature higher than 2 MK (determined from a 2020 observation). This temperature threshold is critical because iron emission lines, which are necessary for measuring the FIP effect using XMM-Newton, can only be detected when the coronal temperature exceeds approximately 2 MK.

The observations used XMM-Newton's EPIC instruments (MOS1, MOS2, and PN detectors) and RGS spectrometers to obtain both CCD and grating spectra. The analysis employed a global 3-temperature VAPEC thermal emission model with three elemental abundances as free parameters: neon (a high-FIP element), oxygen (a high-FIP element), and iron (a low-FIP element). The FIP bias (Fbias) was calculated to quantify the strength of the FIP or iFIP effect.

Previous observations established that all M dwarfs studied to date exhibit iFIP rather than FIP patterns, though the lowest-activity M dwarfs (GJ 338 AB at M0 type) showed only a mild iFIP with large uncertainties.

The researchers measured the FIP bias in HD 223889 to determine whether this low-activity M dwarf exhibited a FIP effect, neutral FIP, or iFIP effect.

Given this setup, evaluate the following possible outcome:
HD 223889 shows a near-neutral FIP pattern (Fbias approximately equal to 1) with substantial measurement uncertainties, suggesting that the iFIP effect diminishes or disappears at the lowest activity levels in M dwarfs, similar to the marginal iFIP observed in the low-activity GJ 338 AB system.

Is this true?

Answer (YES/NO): NO